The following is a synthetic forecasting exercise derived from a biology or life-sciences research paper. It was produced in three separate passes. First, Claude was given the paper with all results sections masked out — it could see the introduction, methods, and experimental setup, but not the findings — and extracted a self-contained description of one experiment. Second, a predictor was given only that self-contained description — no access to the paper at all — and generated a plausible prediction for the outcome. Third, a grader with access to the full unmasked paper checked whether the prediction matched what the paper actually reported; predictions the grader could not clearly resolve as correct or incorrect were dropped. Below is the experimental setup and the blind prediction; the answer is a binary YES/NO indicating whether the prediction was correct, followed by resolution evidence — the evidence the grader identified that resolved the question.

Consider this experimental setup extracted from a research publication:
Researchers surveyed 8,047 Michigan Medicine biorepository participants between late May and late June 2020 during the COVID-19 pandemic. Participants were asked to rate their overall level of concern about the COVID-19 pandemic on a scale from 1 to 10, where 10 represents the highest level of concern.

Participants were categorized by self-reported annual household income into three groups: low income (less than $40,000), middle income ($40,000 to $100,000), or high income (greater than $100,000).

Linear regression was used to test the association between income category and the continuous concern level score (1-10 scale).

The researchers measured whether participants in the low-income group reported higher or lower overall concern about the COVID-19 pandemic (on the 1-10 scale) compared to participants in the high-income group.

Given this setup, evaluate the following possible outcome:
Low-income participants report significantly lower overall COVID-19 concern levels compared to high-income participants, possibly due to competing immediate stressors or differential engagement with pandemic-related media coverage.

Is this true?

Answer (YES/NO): NO